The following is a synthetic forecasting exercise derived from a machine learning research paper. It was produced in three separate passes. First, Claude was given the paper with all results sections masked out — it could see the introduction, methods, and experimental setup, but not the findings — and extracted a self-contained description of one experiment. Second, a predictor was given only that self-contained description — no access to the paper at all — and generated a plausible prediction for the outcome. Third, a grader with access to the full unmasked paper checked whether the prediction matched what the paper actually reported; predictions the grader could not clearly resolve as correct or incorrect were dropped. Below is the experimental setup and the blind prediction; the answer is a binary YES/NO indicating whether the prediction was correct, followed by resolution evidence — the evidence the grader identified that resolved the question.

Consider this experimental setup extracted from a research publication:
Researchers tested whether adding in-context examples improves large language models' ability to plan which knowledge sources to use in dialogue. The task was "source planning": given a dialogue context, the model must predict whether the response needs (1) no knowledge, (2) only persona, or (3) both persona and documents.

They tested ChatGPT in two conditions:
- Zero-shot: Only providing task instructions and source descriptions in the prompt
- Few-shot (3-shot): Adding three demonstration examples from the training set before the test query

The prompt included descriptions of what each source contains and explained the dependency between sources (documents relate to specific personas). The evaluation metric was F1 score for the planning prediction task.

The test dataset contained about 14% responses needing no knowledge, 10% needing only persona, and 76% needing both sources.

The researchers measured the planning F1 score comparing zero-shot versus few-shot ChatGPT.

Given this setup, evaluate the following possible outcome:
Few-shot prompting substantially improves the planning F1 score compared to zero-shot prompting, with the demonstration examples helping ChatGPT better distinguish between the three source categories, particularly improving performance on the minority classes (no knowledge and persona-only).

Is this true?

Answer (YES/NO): NO